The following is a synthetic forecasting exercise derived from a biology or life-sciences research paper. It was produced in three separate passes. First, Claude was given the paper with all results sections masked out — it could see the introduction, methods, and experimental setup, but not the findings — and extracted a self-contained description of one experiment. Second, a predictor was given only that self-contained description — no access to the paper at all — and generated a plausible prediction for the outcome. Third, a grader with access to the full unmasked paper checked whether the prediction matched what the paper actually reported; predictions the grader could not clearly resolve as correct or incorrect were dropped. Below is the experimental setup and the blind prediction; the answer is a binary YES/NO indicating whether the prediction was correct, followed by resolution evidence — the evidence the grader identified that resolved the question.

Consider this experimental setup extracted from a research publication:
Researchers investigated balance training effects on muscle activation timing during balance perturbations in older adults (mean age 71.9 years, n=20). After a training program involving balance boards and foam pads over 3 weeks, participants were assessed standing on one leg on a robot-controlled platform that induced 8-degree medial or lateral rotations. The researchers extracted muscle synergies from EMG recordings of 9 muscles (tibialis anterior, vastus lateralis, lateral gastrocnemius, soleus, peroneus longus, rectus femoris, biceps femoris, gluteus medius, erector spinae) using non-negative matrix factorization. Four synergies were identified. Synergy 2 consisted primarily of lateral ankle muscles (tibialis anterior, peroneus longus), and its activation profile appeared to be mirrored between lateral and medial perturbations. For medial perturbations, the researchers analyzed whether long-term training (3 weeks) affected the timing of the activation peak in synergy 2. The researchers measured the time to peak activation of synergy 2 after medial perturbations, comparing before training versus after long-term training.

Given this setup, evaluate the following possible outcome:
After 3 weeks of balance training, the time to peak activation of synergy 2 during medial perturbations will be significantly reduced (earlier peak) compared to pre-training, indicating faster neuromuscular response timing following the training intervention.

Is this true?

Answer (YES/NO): NO